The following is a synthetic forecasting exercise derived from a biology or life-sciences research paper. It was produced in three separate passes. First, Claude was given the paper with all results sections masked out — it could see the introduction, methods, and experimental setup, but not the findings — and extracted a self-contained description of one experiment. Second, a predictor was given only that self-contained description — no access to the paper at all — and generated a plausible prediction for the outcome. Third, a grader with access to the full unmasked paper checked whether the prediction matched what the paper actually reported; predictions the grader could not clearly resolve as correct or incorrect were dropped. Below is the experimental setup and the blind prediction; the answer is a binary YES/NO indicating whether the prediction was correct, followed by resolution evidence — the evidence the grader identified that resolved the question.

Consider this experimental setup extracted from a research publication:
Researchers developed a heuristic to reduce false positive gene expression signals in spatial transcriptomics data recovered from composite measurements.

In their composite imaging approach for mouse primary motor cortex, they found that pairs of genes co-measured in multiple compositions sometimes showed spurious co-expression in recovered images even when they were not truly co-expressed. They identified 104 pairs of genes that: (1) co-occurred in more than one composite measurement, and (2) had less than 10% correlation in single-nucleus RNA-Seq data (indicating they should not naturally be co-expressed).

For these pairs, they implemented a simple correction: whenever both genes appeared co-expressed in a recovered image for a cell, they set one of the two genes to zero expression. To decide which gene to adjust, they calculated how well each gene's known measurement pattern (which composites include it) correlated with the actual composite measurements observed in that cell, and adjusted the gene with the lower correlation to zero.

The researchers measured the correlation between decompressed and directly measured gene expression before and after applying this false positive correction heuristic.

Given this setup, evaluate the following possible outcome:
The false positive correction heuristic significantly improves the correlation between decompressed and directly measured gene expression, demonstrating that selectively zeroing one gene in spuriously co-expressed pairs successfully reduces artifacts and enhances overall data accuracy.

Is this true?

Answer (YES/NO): YES